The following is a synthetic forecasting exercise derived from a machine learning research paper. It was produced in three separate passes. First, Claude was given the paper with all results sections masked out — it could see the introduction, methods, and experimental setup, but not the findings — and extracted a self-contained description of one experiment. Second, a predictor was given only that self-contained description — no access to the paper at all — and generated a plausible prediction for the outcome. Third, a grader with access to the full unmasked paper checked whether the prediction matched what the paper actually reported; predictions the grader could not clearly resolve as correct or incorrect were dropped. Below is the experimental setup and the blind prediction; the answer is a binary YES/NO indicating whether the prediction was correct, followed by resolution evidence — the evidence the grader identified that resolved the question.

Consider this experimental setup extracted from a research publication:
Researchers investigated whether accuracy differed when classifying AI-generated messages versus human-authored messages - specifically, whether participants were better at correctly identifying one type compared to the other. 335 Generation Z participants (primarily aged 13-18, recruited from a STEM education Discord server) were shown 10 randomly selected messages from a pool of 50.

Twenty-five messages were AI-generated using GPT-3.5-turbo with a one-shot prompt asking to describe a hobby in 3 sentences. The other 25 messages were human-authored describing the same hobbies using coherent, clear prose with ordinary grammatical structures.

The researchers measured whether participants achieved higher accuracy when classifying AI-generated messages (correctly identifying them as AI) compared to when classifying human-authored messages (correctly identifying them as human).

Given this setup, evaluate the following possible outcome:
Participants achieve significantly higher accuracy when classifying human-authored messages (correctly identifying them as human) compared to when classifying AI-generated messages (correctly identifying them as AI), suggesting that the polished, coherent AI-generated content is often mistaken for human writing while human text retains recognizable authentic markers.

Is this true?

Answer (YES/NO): NO